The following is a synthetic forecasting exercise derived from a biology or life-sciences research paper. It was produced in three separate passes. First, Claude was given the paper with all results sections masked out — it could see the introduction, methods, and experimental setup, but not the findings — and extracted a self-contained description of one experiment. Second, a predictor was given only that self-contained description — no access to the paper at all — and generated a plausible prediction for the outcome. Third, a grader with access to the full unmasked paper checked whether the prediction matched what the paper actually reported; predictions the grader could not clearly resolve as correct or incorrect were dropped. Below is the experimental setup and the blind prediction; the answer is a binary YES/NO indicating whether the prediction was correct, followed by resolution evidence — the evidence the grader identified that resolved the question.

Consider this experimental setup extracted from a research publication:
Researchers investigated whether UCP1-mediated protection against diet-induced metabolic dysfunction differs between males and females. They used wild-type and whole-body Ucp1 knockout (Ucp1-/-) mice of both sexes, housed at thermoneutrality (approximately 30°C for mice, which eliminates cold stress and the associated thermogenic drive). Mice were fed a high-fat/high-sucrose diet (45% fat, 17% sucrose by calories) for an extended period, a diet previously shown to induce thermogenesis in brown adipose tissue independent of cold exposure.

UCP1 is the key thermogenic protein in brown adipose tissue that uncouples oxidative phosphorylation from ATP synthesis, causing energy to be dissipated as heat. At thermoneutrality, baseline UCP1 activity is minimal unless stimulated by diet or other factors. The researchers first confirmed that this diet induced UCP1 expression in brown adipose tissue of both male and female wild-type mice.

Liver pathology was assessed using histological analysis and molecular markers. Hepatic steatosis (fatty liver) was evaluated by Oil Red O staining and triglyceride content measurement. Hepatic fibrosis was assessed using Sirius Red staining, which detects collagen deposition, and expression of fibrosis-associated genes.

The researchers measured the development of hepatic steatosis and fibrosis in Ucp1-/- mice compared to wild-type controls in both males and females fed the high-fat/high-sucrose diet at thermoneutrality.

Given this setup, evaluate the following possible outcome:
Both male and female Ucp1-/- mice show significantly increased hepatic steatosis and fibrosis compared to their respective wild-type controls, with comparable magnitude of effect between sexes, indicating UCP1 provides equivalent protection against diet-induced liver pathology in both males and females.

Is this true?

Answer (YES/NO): NO